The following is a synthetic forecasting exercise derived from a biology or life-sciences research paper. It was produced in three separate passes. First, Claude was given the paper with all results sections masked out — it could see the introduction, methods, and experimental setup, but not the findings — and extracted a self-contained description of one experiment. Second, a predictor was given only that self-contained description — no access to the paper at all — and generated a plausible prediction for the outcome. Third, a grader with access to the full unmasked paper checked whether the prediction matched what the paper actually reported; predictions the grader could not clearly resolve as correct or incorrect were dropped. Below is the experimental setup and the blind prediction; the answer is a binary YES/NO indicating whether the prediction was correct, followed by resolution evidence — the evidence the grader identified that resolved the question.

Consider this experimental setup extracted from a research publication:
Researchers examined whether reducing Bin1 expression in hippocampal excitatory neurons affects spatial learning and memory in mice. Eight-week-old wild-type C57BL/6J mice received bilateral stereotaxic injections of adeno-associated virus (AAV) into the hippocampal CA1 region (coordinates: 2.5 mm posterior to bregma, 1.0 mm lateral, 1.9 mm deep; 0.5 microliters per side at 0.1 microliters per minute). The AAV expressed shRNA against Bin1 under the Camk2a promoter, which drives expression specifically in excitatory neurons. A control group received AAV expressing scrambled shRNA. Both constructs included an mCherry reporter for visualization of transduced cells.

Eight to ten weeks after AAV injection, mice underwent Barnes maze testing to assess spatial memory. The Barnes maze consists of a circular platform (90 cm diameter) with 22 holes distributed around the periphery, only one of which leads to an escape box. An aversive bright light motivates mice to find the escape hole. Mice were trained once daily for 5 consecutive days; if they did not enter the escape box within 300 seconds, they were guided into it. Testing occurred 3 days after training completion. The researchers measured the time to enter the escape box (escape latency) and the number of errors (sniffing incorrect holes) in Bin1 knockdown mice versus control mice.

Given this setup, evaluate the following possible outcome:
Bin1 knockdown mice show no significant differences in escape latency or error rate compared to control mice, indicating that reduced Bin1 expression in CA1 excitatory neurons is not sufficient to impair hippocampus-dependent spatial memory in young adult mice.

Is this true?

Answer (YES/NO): NO